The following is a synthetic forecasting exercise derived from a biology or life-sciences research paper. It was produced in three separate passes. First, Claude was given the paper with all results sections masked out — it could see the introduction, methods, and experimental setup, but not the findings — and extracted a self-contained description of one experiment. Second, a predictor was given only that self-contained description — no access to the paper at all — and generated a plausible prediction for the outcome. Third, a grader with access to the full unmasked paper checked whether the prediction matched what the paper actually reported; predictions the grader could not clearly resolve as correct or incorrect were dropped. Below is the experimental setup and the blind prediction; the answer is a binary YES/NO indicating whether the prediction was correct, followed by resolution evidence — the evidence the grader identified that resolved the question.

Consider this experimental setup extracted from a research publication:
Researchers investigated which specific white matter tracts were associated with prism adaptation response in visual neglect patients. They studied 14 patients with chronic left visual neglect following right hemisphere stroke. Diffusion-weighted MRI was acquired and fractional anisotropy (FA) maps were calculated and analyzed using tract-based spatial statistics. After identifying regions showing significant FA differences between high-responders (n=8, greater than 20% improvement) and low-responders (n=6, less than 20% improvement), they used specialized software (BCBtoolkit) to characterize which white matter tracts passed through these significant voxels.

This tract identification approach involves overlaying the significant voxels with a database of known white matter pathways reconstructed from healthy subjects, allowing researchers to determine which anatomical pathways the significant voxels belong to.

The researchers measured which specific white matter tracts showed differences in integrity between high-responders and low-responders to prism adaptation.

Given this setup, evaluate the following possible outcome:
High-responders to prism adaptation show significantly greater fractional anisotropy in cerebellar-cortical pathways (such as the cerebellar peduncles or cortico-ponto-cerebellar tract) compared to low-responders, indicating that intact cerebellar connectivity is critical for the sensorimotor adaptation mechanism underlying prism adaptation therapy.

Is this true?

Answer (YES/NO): NO